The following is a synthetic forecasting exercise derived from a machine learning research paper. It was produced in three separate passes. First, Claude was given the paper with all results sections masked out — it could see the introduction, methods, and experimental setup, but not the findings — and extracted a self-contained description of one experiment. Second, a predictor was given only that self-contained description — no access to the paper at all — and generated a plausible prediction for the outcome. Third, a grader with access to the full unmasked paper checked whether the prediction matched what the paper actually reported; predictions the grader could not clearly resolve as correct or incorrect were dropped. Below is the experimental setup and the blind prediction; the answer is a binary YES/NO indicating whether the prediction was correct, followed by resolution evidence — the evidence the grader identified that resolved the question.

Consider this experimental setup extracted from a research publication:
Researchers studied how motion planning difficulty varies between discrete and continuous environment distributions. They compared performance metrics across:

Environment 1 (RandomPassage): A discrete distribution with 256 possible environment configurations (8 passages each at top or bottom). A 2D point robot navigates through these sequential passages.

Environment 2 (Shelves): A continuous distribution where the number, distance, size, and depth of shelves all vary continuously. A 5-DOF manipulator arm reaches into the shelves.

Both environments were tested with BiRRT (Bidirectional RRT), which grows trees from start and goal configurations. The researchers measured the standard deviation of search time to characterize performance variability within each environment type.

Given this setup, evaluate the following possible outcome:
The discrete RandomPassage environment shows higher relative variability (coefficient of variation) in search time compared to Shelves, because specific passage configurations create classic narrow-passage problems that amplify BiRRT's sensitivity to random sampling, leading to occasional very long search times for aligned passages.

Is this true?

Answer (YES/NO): NO